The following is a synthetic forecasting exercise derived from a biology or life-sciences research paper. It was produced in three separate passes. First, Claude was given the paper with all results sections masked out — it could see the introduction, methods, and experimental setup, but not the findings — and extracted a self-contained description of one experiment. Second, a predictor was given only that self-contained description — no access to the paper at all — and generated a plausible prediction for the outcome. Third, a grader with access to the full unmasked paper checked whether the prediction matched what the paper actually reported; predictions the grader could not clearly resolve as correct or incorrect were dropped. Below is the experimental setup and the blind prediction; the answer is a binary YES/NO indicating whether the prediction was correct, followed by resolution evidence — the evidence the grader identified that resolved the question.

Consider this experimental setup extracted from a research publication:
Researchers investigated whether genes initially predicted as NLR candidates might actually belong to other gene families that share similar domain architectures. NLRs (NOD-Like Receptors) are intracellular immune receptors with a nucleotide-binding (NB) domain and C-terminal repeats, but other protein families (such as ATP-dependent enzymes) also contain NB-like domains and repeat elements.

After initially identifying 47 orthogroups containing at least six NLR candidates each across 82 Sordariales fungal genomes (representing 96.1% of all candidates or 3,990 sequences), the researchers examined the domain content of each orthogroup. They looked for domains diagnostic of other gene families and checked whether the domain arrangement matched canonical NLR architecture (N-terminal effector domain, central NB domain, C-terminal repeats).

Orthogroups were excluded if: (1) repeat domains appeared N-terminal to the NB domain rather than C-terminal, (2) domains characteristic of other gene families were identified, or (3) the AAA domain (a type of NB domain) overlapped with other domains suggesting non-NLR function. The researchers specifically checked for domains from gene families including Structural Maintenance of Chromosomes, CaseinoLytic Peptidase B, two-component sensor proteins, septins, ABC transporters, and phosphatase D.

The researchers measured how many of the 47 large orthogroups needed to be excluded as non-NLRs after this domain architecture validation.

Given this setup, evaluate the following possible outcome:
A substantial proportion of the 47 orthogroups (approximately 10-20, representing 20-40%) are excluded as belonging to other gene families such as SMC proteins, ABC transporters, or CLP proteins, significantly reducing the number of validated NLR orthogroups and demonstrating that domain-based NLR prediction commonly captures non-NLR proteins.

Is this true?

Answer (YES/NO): YES